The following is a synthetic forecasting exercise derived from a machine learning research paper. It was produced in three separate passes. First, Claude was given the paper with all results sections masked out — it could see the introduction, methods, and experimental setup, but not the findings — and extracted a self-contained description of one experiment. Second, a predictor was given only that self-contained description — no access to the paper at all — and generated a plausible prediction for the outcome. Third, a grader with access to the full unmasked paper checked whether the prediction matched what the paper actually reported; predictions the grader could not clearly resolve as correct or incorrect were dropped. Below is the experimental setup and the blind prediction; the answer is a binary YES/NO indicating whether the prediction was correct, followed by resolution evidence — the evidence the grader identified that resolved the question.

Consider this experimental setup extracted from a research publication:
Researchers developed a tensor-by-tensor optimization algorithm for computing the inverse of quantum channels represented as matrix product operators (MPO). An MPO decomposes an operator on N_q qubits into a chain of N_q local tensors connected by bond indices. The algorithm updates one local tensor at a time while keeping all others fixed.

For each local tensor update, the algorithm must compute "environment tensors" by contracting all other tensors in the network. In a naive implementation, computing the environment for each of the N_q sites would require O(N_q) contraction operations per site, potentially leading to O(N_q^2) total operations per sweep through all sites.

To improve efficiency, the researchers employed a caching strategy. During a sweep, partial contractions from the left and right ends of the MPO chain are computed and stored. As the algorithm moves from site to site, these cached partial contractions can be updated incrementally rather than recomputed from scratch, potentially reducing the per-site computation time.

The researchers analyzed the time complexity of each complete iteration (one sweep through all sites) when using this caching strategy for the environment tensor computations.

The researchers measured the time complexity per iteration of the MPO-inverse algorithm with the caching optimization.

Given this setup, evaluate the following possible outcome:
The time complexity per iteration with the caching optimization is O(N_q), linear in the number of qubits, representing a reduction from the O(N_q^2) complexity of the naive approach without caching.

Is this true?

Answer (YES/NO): YES